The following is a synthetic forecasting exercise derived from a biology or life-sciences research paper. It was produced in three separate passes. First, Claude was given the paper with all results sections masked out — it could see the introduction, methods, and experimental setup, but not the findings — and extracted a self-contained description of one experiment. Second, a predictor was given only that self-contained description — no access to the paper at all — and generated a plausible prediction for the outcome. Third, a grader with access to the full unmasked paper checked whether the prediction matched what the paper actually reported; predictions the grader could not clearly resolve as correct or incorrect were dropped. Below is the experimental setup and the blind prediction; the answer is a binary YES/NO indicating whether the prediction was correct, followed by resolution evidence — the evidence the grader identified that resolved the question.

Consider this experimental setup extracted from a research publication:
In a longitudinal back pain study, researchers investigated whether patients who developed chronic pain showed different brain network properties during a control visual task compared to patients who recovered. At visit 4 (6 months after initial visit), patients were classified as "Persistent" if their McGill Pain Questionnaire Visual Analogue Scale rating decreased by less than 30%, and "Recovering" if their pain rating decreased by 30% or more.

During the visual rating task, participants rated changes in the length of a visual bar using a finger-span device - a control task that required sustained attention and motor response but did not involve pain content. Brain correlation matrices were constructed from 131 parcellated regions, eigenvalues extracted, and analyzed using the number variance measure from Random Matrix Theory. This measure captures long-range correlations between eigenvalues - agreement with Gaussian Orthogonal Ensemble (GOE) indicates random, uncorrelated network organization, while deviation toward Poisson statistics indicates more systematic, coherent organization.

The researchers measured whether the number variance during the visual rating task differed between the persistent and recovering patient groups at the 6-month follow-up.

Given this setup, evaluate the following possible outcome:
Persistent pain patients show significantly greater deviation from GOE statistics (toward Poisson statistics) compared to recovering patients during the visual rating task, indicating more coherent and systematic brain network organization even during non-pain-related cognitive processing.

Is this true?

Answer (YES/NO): YES